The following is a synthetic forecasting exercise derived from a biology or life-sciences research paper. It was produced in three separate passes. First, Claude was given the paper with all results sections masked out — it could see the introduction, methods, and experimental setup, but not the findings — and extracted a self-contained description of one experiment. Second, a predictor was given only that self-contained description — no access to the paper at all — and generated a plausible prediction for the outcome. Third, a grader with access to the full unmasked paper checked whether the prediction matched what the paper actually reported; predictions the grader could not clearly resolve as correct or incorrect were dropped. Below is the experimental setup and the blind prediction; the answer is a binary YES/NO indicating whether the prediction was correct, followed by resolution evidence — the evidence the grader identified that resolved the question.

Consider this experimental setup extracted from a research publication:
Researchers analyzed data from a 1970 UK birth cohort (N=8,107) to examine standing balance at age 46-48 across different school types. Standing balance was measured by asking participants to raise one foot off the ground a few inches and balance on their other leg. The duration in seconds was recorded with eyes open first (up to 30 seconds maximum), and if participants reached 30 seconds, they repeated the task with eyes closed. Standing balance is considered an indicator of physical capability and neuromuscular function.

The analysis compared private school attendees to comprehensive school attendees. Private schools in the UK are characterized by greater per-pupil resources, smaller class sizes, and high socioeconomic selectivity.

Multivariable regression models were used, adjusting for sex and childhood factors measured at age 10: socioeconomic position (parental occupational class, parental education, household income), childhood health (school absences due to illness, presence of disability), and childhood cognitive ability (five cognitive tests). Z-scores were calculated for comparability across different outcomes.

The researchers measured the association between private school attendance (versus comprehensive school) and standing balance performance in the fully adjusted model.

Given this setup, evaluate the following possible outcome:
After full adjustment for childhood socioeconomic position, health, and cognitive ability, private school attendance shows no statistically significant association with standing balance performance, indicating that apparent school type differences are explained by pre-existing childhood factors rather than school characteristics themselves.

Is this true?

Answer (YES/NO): YES